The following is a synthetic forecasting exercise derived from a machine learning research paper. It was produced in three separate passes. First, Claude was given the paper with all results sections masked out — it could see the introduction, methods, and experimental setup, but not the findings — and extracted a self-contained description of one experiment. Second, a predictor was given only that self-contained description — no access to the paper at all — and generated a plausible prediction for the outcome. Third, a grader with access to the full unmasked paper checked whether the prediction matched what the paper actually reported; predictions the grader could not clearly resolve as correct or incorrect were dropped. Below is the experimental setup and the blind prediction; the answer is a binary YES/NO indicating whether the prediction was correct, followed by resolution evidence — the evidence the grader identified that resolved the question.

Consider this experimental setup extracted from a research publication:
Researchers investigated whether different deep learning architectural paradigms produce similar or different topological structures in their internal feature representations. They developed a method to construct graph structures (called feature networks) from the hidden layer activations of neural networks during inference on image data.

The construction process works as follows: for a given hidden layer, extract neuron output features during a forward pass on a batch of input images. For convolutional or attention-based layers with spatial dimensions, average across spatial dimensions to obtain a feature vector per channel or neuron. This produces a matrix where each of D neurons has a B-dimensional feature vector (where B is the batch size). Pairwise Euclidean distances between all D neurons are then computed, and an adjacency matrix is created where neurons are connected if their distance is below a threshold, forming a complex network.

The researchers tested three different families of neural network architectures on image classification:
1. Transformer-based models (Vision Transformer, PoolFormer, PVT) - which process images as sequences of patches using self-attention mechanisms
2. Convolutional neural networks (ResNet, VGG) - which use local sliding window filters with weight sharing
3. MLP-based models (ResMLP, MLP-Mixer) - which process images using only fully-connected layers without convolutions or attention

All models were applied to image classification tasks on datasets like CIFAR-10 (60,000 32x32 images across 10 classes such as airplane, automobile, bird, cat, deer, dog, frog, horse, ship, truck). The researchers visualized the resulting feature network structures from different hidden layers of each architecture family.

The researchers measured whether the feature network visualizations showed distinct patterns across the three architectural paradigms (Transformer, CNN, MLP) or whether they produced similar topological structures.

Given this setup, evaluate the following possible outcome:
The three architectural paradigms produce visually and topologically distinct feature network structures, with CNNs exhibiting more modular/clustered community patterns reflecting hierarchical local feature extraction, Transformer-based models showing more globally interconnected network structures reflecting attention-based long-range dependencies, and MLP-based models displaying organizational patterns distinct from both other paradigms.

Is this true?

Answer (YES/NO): NO